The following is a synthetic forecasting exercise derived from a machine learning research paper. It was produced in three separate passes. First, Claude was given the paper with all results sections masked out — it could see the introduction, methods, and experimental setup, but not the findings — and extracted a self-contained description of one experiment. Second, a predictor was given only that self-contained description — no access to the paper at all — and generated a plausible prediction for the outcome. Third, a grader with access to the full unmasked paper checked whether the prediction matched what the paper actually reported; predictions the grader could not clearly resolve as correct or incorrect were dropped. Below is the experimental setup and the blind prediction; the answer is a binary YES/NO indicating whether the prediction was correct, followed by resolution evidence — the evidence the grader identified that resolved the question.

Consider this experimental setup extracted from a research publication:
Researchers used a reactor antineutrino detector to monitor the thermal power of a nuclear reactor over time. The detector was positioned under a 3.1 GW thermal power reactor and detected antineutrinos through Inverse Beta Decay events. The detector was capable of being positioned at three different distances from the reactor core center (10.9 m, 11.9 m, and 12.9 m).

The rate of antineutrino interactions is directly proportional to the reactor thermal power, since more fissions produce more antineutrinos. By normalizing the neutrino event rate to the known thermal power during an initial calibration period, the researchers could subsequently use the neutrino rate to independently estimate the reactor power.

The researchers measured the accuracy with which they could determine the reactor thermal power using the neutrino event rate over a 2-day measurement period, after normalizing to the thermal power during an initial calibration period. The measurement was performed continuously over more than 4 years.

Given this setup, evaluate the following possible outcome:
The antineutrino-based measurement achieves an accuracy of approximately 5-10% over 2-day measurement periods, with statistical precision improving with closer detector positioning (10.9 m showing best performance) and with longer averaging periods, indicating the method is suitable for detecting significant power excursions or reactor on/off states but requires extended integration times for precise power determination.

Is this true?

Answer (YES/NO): NO